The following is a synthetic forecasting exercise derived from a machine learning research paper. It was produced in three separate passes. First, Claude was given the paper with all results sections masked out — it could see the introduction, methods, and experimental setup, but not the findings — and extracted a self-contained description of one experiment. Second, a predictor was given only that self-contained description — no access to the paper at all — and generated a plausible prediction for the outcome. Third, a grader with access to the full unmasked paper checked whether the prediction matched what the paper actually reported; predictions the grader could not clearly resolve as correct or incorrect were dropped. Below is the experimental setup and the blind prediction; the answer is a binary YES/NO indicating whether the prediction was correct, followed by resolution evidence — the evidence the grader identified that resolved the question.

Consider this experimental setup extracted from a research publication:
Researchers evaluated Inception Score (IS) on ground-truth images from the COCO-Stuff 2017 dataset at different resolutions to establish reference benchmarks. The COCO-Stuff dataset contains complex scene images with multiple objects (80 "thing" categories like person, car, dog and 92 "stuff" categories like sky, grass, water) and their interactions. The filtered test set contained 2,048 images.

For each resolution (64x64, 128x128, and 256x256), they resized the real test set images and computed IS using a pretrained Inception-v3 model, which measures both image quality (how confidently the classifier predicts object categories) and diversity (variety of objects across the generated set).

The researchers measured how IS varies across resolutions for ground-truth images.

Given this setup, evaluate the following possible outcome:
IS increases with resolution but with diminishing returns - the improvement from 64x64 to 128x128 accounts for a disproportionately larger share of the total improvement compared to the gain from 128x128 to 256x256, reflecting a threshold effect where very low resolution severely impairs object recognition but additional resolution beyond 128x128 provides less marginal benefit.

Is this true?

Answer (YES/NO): NO